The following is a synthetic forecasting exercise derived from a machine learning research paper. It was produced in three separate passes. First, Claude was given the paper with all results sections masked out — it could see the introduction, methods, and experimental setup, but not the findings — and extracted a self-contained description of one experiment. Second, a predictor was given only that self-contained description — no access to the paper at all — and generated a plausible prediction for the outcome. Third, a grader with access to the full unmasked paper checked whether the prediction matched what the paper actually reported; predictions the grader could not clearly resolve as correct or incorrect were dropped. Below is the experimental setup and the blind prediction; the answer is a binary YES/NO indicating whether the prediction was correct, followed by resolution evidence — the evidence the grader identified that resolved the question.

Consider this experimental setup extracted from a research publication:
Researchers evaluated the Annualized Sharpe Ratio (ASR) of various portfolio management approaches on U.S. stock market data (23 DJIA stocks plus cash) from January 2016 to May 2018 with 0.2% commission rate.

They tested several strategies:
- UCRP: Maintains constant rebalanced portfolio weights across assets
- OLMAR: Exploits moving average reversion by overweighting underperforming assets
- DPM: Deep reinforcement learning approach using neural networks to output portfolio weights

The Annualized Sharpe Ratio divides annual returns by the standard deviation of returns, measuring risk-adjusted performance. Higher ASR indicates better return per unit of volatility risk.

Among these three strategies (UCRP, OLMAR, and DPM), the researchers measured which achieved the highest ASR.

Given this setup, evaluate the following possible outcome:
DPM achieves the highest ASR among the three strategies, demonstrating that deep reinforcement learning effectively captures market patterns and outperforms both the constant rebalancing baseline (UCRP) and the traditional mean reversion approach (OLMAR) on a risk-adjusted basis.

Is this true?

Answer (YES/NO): YES